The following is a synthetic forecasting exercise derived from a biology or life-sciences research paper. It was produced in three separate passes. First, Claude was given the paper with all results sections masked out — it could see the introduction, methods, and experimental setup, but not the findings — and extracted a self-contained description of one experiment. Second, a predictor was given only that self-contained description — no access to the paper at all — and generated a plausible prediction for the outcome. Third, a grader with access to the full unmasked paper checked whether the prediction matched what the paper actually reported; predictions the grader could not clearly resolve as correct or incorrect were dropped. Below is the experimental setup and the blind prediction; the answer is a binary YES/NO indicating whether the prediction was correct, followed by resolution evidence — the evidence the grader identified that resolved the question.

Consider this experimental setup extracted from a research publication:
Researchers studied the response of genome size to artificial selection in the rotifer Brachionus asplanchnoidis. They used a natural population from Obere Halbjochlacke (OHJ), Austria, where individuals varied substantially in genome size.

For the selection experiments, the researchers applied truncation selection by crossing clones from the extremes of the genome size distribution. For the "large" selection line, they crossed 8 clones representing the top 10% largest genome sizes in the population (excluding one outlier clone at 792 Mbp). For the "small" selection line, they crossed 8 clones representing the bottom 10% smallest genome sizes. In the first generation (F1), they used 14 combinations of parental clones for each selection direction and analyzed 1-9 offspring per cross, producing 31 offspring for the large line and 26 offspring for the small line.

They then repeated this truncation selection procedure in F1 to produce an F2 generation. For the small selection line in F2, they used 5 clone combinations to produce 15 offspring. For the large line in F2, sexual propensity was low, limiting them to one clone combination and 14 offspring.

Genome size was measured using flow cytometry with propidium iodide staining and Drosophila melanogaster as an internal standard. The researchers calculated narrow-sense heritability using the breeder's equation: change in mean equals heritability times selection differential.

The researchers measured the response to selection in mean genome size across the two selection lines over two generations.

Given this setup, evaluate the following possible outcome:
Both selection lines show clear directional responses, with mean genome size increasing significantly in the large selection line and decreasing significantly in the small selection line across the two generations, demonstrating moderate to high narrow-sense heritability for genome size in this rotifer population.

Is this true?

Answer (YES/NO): NO